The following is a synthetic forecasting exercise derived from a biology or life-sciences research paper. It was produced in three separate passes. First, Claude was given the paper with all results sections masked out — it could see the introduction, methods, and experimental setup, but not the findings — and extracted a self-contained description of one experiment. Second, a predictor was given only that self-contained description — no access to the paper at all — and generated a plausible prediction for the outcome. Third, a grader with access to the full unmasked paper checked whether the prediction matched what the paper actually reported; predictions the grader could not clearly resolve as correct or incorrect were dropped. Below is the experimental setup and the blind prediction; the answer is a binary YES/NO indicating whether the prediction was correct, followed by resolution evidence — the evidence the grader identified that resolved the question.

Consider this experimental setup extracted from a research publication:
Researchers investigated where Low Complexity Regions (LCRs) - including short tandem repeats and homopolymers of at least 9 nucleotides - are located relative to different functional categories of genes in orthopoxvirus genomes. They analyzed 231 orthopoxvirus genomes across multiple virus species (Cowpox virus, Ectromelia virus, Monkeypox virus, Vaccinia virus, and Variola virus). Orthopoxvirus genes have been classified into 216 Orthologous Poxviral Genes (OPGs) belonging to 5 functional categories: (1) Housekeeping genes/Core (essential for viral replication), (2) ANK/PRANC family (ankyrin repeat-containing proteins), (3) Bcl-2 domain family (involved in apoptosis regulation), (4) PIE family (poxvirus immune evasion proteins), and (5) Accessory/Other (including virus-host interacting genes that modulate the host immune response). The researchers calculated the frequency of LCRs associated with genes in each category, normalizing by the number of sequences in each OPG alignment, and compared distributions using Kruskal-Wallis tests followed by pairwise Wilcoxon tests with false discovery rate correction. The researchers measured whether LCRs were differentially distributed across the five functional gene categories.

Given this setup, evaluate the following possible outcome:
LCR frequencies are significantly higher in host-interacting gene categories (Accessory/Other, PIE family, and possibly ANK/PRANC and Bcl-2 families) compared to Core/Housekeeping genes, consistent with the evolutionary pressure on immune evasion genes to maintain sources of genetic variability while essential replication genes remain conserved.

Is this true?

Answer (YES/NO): NO